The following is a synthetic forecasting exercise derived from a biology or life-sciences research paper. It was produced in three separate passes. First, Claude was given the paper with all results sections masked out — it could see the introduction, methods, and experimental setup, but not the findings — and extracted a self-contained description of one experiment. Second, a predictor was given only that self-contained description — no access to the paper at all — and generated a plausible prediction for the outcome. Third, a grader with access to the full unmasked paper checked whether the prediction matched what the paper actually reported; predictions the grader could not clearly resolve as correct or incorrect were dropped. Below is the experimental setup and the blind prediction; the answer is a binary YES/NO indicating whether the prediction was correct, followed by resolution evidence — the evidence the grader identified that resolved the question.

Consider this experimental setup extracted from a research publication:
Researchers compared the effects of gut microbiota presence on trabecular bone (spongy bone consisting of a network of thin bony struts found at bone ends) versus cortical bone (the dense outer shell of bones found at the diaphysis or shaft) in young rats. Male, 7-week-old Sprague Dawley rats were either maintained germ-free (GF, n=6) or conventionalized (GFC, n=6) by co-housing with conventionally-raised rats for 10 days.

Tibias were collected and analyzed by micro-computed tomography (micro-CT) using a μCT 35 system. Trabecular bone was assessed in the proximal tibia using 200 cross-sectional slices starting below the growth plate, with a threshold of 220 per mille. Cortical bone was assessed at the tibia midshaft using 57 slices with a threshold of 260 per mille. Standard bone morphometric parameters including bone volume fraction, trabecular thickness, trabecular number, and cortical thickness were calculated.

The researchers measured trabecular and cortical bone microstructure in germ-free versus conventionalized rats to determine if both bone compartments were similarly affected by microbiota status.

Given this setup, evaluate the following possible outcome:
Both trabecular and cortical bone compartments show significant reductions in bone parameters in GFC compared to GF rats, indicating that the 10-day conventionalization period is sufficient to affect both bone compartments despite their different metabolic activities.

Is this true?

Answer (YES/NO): NO